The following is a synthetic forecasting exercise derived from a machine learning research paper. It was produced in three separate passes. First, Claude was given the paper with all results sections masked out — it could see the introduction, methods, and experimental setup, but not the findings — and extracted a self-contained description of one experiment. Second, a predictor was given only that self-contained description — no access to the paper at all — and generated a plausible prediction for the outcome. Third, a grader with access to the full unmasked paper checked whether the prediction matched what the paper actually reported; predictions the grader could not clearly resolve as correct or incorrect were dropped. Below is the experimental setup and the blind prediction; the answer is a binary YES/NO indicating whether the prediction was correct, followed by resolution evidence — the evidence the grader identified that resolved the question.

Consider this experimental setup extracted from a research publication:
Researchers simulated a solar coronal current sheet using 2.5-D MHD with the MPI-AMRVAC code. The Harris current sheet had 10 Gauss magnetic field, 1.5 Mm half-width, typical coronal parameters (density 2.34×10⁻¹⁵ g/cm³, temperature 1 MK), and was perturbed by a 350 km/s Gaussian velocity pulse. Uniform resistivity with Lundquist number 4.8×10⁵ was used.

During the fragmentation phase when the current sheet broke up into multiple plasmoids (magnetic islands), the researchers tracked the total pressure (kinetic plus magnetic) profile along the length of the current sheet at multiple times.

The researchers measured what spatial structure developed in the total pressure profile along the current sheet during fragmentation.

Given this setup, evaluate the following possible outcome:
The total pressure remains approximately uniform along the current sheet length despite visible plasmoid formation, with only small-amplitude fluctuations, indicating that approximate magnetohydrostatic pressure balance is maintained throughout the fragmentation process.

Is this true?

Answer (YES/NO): NO